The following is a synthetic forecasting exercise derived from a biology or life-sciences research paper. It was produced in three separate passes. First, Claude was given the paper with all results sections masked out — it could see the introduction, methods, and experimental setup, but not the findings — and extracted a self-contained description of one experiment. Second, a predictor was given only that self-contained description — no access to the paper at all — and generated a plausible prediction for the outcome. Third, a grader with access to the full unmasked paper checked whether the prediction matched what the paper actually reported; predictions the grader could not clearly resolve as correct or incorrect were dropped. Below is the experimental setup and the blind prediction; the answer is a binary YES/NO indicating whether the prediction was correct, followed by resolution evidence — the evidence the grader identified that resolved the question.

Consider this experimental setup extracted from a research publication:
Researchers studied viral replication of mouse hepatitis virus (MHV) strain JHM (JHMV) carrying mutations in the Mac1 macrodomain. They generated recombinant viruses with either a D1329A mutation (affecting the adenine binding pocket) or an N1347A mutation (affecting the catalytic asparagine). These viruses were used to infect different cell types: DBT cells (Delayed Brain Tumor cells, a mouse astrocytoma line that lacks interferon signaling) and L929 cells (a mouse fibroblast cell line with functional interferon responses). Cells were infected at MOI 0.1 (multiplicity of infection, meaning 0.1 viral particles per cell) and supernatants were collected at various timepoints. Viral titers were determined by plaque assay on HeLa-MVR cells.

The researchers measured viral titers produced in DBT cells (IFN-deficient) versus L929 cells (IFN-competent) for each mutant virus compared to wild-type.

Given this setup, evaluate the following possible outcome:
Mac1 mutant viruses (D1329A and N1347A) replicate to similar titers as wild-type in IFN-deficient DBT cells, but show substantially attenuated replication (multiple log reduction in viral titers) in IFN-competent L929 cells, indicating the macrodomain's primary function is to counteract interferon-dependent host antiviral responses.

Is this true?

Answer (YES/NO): NO